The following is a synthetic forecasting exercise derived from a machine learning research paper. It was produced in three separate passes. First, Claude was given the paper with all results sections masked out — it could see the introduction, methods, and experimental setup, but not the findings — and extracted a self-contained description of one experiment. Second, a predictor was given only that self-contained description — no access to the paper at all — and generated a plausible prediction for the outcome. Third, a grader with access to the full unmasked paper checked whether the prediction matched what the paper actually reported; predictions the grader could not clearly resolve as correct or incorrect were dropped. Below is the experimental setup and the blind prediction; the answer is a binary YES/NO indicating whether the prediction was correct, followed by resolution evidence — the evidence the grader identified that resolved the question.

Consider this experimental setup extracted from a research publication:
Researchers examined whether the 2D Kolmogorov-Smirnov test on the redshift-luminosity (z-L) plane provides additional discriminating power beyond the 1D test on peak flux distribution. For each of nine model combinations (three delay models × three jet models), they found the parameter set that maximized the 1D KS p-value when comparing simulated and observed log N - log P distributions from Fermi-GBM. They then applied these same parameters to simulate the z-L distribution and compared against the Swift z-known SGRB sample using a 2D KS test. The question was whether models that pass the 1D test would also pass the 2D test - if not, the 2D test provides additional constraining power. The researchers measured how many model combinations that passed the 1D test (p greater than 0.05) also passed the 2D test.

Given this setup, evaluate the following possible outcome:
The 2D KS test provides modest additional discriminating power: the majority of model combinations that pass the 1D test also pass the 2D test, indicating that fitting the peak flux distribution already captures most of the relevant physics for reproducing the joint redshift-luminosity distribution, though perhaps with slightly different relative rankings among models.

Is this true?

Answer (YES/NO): YES